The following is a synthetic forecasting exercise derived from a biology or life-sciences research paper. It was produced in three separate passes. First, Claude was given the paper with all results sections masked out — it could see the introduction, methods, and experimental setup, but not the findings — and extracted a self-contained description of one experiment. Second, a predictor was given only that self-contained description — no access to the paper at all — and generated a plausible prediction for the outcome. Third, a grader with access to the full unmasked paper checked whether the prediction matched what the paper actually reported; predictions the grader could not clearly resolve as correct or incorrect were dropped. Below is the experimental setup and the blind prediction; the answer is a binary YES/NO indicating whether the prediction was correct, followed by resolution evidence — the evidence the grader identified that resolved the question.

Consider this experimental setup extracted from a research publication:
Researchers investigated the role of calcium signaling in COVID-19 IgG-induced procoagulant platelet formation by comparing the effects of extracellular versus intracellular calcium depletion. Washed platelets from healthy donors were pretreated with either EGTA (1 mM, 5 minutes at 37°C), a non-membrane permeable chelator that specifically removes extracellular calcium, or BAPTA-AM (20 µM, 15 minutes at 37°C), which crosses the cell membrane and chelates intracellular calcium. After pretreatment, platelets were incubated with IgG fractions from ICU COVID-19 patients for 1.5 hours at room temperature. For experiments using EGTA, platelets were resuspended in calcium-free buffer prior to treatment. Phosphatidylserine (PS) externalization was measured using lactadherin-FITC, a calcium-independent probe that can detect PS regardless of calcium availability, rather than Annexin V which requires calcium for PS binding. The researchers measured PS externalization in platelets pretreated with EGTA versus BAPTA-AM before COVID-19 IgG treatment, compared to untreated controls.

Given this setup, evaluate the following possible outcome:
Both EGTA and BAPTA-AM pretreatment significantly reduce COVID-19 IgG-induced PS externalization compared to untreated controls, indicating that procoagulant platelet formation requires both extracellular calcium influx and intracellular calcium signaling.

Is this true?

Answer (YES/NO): YES